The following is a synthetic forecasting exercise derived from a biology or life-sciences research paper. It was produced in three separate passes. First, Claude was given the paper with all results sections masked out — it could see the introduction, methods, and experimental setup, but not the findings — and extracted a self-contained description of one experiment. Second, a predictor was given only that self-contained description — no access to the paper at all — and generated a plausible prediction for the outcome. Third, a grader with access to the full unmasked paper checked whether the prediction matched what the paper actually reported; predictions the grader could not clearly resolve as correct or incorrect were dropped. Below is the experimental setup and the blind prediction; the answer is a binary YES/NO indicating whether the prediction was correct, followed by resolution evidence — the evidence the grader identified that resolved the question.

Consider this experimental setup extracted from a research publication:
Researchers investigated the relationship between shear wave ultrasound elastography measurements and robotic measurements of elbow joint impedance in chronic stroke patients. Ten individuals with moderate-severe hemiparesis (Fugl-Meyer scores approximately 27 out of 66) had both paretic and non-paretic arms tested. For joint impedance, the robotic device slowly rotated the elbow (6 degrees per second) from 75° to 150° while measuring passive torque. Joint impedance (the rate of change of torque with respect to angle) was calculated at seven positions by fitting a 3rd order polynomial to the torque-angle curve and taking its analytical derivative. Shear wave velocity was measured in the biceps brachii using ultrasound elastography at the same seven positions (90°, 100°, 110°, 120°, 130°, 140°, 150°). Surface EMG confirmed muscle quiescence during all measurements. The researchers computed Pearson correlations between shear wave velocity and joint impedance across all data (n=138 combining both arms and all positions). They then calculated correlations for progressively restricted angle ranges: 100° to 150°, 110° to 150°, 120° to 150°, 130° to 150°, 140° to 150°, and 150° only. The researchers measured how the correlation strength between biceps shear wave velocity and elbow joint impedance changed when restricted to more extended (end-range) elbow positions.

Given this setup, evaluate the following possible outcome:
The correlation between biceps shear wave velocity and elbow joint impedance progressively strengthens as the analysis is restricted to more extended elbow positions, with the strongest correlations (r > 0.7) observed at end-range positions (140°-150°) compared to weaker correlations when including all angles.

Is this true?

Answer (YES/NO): NO